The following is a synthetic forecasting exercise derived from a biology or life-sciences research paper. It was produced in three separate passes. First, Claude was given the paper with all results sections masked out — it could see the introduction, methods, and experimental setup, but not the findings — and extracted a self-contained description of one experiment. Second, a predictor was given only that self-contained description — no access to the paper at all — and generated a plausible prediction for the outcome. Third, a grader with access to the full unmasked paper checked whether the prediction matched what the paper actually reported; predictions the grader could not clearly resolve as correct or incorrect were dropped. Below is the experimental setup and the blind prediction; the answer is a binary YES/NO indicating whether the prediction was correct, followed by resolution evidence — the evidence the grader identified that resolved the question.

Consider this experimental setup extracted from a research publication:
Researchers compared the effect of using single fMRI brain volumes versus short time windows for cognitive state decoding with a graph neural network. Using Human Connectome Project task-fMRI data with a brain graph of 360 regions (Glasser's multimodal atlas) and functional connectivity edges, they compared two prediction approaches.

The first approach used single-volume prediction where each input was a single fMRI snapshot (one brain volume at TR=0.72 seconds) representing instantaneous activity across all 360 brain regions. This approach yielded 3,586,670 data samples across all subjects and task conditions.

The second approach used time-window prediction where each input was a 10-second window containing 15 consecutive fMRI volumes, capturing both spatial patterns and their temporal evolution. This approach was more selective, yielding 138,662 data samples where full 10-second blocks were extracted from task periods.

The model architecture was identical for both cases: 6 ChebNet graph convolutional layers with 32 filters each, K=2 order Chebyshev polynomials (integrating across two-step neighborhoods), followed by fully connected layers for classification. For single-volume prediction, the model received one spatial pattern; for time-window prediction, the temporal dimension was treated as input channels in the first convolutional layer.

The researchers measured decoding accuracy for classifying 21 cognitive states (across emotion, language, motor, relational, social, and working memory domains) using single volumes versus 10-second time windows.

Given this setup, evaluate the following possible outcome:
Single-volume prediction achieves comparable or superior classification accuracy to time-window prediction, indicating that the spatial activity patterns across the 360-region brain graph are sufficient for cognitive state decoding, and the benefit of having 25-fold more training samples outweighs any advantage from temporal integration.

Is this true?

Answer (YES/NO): NO